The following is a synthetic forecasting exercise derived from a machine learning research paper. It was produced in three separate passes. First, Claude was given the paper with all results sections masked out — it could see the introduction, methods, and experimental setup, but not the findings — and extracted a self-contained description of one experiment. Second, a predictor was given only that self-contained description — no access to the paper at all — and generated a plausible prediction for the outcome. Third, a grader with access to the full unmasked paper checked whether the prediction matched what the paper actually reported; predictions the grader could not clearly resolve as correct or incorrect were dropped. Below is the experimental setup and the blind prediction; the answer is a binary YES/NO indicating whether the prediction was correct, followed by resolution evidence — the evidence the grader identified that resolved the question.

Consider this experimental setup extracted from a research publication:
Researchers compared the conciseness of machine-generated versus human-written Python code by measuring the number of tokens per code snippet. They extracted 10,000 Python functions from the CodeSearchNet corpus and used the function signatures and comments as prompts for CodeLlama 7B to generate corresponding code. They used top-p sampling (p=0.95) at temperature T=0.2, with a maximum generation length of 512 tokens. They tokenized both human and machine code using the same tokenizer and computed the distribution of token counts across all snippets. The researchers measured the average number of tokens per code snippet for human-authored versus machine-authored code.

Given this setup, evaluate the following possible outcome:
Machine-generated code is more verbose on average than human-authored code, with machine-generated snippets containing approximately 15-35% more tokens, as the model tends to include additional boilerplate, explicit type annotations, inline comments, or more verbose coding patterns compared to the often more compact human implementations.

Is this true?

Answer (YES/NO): NO